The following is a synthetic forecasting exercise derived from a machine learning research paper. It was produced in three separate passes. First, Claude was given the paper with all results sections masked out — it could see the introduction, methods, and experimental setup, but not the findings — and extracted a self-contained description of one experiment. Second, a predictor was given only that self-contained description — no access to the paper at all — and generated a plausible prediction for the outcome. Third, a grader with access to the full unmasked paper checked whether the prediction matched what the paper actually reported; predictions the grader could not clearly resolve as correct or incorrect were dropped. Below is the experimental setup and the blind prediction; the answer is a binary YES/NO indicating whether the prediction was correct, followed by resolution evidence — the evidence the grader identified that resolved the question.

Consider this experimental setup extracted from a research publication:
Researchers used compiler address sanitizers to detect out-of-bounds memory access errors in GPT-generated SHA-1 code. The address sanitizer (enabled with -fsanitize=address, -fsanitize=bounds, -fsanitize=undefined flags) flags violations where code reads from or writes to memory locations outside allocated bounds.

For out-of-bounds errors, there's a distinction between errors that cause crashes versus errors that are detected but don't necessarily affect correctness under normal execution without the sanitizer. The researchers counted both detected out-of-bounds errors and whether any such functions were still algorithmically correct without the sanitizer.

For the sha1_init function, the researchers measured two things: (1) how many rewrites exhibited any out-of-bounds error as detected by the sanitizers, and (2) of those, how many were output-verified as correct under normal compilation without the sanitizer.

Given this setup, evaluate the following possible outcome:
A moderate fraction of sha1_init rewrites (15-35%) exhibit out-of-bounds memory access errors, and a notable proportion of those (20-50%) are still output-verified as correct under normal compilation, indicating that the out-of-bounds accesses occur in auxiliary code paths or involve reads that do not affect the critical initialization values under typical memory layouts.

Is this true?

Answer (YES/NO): NO